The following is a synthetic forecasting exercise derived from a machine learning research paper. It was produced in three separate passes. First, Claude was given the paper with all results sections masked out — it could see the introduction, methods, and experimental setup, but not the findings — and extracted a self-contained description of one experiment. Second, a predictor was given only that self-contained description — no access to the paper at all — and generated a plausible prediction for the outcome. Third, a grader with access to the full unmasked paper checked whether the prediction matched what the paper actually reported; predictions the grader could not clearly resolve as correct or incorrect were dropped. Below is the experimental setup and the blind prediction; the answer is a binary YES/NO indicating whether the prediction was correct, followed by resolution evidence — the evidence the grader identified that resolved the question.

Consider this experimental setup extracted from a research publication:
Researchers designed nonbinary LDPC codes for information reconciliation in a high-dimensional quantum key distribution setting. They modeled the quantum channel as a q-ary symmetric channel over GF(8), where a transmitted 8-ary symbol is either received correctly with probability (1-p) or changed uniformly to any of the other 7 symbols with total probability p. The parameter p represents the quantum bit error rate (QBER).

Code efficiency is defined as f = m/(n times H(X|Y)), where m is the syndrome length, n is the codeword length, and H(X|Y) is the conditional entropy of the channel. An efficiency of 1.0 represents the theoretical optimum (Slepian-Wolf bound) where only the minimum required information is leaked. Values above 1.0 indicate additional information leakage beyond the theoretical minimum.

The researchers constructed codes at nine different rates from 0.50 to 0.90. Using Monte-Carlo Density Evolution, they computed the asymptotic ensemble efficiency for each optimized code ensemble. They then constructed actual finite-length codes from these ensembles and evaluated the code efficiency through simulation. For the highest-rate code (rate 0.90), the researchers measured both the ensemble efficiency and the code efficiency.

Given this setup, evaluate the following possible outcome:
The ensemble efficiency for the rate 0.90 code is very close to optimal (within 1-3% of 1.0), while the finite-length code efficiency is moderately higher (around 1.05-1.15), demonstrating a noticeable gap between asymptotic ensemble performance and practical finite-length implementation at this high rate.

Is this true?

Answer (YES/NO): NO